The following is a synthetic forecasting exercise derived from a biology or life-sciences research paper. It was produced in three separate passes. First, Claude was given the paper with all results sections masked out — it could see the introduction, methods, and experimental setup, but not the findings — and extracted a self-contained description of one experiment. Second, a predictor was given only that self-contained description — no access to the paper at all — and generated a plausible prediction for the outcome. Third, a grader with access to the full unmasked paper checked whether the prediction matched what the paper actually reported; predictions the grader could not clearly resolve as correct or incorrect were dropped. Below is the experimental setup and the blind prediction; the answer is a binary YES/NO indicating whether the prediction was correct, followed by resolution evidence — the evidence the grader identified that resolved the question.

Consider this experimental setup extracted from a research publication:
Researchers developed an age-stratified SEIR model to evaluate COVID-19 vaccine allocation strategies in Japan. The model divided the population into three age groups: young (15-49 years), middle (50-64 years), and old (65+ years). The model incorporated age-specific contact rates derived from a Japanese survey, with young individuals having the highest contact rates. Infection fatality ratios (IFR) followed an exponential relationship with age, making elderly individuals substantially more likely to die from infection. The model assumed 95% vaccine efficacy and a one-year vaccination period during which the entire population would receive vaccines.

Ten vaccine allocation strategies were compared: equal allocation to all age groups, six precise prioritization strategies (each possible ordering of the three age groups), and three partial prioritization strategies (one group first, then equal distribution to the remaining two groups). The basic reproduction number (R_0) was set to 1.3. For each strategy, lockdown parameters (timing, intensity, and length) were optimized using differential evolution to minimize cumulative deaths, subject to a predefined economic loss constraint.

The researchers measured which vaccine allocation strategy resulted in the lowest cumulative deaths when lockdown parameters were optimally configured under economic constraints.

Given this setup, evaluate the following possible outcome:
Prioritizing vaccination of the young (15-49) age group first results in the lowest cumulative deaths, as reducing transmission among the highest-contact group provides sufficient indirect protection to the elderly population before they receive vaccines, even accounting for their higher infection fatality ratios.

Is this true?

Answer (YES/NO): YES